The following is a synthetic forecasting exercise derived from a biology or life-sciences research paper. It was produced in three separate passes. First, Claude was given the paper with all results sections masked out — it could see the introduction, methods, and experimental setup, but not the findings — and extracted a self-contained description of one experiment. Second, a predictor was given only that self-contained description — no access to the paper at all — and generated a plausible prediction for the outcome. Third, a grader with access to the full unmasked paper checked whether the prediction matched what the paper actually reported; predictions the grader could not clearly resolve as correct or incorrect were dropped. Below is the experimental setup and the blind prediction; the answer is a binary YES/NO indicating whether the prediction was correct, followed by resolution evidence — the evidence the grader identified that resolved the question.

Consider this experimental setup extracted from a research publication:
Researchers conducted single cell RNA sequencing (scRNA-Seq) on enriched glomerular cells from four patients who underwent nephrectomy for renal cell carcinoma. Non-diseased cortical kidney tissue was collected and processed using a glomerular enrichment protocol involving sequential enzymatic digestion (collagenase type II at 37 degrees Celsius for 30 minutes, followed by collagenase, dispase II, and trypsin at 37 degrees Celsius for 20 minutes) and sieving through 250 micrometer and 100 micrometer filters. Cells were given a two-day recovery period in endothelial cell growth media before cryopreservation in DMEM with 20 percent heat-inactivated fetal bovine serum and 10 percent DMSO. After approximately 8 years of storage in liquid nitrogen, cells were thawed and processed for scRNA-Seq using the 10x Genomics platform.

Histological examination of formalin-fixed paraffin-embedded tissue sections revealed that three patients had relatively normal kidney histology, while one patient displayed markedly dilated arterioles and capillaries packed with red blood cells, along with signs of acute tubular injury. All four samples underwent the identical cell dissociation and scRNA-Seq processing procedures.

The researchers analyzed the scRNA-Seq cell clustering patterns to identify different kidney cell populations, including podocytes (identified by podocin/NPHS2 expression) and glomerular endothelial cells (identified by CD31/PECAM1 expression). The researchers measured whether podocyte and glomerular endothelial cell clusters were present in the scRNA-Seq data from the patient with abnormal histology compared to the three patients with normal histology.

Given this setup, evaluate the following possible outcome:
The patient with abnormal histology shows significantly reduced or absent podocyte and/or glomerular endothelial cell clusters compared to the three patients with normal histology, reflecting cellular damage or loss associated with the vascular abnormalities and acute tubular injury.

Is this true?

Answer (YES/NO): YES